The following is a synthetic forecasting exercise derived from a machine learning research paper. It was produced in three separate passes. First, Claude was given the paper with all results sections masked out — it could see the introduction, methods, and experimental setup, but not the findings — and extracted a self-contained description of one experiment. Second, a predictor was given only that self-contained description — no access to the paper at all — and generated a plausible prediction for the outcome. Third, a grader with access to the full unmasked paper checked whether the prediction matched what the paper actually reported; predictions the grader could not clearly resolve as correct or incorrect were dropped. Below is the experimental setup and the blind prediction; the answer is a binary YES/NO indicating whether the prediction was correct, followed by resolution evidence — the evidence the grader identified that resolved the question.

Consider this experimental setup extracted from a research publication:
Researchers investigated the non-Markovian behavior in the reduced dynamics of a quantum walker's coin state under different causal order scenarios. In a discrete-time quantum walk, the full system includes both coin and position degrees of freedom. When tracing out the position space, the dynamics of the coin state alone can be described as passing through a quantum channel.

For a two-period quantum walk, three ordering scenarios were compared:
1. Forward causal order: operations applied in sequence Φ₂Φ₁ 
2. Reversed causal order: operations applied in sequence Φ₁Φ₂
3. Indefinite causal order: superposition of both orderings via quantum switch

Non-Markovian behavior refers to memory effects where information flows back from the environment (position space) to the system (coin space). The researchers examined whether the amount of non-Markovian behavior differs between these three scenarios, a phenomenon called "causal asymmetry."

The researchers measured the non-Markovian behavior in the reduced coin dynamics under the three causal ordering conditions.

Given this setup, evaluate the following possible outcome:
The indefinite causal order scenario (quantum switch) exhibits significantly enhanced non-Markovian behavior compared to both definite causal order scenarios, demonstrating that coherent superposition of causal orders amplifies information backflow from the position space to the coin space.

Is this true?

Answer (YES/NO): YES